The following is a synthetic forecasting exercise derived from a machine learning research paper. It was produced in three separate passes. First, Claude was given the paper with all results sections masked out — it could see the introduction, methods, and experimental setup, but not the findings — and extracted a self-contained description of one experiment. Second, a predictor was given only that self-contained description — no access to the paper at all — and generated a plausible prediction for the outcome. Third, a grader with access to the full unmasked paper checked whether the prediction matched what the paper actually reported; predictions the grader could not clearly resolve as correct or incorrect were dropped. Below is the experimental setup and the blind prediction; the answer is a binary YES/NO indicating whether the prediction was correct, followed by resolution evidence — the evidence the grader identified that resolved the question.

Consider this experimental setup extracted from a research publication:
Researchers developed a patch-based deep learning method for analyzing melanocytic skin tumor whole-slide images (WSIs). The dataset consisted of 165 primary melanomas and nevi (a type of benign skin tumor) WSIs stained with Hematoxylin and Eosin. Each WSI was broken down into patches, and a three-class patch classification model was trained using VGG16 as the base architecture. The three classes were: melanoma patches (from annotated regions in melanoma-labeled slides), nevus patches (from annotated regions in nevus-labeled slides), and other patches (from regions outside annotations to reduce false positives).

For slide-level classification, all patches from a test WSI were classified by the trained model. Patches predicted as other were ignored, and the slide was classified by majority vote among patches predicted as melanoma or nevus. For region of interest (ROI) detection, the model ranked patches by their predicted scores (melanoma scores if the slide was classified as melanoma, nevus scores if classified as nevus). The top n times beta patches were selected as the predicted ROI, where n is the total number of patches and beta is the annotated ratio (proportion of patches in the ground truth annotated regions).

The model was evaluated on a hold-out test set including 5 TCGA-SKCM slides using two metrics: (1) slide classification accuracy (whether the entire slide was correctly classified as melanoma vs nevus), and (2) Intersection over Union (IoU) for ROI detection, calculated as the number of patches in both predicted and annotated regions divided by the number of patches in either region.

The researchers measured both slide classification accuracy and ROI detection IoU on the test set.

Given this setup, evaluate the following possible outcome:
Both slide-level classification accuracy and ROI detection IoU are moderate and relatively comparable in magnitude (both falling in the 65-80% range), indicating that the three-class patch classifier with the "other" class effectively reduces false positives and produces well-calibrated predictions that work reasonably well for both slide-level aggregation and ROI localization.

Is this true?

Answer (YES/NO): NO